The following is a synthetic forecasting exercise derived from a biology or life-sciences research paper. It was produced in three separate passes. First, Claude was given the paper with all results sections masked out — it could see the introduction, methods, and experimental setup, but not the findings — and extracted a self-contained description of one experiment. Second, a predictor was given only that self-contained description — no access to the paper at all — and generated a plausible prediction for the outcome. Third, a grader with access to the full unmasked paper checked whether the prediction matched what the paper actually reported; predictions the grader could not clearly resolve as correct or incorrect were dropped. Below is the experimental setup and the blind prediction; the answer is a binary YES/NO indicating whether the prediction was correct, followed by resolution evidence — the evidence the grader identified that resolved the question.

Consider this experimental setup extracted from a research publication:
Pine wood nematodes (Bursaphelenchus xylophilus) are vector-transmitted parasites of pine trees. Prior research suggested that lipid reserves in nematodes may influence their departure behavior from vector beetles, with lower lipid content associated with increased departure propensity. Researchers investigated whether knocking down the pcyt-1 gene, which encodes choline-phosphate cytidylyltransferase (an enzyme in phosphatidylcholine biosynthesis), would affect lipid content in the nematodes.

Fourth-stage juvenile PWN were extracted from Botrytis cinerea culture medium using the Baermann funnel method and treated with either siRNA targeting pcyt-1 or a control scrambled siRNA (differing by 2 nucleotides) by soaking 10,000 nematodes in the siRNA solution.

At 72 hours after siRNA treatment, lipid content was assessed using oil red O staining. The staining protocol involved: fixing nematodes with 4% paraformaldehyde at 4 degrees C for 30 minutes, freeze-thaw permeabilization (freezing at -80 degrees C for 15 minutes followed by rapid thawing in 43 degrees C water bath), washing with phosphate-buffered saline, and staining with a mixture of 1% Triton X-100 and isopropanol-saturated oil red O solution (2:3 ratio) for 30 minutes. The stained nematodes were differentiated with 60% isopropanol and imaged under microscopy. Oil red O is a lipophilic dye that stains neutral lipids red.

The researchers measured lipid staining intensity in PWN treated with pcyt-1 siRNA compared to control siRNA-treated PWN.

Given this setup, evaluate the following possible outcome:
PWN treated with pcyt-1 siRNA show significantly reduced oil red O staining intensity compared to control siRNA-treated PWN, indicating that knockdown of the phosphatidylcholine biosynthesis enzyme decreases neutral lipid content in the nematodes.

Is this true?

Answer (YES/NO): NO